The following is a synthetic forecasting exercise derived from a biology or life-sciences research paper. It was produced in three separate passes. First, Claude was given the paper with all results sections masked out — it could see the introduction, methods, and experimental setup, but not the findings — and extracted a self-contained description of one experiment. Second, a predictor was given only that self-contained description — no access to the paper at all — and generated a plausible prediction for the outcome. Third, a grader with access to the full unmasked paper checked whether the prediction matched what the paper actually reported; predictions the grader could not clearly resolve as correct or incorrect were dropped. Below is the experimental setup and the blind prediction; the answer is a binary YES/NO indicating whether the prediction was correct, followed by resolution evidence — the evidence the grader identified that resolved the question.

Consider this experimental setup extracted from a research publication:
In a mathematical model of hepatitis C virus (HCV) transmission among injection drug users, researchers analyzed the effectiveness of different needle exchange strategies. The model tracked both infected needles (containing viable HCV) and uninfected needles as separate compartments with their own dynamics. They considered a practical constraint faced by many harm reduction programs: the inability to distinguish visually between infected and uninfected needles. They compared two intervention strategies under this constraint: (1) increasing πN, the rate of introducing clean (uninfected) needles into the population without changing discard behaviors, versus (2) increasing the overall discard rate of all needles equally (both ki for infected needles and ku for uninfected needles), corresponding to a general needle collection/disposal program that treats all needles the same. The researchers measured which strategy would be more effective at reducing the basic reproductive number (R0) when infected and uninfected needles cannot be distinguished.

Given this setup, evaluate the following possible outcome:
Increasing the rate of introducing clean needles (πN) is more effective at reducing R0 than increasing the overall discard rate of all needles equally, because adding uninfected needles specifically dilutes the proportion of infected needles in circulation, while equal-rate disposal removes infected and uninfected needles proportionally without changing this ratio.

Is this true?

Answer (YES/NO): YES